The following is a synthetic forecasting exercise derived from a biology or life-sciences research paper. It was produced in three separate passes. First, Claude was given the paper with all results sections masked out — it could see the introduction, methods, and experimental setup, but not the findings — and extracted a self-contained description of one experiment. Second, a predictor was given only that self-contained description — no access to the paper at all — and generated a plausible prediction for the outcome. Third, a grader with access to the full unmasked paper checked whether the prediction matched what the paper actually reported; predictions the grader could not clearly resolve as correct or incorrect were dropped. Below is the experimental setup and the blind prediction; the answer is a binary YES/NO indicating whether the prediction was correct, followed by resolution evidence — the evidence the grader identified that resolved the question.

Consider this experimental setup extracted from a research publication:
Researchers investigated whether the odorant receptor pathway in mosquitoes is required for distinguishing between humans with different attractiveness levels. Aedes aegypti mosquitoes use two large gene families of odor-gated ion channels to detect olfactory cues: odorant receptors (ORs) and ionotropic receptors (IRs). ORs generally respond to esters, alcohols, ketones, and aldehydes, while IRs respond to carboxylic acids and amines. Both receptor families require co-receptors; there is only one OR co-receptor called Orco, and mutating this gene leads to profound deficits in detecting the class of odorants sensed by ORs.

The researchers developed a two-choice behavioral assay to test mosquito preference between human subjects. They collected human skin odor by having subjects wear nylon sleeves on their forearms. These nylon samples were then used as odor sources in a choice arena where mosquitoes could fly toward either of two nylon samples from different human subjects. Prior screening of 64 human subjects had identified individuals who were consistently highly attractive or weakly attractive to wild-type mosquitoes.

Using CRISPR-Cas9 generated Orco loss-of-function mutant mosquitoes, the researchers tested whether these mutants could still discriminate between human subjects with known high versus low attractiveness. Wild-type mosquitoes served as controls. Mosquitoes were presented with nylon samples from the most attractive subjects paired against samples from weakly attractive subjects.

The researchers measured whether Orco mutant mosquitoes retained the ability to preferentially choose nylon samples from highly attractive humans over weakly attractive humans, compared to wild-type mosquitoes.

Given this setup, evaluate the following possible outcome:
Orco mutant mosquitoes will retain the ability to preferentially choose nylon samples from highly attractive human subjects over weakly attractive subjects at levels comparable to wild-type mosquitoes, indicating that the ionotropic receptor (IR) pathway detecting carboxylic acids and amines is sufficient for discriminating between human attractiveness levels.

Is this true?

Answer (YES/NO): YES